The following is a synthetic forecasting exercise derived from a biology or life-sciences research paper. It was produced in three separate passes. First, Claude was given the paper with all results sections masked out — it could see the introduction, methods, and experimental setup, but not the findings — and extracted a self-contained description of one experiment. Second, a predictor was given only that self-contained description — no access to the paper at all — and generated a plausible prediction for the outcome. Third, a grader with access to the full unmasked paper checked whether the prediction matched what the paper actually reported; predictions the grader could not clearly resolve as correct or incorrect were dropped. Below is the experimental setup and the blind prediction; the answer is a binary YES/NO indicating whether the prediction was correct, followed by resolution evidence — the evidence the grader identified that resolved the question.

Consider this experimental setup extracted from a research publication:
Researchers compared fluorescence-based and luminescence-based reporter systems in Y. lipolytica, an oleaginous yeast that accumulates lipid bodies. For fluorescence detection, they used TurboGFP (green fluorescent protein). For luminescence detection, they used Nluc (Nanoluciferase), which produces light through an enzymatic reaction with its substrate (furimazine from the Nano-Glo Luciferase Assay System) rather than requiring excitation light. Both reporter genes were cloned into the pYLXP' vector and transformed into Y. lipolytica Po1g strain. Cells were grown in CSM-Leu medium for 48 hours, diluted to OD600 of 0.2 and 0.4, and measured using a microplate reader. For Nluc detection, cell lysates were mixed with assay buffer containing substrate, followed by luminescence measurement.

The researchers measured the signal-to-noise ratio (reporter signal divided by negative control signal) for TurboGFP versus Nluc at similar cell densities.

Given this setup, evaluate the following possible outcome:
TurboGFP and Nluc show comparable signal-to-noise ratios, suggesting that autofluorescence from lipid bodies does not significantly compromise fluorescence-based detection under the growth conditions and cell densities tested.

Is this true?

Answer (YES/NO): NO